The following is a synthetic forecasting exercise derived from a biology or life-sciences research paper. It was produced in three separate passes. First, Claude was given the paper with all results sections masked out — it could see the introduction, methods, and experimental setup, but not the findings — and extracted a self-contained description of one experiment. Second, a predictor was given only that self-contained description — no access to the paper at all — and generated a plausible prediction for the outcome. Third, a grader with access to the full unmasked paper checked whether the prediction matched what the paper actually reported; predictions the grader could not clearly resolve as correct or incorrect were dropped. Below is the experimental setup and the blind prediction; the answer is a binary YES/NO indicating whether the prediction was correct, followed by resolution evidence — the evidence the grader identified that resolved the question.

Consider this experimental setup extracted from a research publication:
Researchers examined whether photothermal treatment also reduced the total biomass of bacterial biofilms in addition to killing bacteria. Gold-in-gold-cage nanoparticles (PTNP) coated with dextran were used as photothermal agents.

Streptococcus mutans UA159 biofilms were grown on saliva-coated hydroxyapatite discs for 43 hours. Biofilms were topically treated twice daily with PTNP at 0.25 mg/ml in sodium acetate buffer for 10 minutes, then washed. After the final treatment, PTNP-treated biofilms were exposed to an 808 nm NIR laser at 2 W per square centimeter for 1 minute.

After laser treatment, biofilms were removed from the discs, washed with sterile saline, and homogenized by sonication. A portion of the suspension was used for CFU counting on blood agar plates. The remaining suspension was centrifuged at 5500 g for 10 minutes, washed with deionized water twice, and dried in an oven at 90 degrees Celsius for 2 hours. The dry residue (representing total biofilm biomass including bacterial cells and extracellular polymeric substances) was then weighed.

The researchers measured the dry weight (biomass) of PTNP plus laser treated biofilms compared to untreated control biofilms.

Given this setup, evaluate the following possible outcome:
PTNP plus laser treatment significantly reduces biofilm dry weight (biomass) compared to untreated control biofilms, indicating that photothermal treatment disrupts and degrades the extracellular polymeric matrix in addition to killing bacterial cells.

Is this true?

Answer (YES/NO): YES